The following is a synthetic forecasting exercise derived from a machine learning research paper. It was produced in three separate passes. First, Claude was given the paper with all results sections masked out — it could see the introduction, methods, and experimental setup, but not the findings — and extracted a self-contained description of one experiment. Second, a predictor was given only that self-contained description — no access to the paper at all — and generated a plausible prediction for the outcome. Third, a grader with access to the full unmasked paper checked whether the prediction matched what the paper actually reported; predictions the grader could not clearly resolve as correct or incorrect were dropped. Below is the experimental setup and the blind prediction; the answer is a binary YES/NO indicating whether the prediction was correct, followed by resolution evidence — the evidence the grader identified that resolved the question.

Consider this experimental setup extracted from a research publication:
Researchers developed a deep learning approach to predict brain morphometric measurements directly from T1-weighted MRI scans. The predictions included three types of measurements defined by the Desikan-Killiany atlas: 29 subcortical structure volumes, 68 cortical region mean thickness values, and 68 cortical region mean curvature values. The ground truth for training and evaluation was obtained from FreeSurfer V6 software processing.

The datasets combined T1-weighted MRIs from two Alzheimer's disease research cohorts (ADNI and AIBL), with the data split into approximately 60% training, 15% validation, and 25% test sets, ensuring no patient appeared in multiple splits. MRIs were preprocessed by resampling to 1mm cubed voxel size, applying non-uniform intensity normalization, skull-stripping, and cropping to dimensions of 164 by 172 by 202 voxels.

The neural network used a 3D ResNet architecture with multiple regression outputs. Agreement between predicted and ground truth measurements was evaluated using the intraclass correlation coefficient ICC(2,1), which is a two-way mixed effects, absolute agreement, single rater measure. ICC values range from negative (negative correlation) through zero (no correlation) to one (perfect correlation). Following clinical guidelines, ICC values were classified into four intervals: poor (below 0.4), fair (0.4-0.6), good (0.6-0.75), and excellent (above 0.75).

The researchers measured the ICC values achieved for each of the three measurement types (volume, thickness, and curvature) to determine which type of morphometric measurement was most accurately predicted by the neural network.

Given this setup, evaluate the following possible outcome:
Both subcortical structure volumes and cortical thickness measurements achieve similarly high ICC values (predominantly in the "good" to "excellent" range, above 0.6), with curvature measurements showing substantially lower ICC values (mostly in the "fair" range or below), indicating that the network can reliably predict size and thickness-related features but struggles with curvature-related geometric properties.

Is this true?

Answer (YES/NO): NO